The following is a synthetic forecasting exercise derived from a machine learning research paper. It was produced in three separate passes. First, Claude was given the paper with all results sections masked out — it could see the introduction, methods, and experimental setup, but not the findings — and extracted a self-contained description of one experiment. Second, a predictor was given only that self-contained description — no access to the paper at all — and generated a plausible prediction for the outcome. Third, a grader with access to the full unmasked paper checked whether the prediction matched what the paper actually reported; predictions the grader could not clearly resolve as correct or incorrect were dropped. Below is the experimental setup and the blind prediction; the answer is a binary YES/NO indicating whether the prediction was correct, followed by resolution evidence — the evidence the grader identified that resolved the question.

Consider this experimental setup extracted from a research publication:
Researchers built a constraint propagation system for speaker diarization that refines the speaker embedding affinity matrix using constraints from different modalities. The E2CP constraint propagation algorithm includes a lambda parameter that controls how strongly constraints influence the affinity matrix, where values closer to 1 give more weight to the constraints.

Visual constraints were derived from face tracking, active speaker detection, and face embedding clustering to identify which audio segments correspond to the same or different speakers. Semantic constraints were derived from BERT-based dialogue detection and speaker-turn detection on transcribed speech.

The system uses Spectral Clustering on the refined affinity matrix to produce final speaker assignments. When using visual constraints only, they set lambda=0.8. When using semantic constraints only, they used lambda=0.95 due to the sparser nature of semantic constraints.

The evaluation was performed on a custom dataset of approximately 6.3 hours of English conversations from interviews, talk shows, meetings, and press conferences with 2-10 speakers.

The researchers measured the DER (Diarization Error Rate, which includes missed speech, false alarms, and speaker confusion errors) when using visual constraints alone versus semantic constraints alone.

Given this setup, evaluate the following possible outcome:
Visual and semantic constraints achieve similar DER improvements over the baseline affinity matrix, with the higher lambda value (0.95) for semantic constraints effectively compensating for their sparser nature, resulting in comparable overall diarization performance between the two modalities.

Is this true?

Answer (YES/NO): YES